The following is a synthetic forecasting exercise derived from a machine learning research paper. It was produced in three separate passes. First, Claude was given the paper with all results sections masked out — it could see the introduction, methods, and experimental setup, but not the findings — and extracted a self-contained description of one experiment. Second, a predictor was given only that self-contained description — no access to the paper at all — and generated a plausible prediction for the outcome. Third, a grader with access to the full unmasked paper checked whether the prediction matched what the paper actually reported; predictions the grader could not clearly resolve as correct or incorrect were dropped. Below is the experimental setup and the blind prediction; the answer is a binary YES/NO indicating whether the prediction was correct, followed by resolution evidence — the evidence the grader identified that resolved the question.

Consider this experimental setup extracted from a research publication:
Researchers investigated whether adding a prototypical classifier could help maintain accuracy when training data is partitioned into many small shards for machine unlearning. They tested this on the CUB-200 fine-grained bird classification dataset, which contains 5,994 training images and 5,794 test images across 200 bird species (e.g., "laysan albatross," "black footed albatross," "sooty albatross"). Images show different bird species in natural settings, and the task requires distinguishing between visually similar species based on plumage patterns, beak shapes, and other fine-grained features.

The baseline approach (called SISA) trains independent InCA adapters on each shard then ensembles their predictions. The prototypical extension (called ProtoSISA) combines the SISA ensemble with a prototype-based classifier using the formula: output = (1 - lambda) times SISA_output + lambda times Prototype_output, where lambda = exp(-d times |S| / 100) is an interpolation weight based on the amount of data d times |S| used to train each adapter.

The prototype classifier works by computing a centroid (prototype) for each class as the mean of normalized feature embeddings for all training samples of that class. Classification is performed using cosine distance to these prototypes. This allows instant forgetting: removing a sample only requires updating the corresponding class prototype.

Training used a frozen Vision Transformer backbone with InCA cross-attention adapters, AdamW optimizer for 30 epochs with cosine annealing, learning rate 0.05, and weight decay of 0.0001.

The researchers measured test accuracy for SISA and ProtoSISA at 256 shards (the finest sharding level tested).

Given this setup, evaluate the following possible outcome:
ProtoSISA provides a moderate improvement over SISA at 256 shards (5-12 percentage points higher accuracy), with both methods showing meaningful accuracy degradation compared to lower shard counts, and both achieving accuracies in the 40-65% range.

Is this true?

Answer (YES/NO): NO